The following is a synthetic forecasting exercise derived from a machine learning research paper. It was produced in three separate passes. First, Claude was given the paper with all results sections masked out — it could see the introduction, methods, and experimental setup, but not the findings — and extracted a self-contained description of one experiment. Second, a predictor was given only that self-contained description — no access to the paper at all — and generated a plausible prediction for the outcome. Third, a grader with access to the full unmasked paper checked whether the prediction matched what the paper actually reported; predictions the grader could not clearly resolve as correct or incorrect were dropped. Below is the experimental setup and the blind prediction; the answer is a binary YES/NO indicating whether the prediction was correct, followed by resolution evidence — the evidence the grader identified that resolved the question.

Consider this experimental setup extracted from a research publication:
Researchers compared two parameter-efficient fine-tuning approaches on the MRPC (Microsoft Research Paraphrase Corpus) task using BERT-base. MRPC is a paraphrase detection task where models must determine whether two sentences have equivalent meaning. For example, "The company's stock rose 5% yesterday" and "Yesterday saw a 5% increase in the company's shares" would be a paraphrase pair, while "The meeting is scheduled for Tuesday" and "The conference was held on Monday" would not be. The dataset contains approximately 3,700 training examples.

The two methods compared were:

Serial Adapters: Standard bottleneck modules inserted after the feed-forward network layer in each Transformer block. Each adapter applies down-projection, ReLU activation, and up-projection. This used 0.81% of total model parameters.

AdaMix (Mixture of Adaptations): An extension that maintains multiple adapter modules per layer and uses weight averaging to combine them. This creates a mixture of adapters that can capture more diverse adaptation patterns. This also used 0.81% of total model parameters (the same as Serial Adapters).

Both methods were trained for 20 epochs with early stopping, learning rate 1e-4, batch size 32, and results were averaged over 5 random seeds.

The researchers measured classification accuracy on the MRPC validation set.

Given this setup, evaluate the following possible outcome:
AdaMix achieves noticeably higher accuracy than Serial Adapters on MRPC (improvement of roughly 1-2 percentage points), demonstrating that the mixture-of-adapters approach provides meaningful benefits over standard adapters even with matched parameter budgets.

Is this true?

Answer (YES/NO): YES